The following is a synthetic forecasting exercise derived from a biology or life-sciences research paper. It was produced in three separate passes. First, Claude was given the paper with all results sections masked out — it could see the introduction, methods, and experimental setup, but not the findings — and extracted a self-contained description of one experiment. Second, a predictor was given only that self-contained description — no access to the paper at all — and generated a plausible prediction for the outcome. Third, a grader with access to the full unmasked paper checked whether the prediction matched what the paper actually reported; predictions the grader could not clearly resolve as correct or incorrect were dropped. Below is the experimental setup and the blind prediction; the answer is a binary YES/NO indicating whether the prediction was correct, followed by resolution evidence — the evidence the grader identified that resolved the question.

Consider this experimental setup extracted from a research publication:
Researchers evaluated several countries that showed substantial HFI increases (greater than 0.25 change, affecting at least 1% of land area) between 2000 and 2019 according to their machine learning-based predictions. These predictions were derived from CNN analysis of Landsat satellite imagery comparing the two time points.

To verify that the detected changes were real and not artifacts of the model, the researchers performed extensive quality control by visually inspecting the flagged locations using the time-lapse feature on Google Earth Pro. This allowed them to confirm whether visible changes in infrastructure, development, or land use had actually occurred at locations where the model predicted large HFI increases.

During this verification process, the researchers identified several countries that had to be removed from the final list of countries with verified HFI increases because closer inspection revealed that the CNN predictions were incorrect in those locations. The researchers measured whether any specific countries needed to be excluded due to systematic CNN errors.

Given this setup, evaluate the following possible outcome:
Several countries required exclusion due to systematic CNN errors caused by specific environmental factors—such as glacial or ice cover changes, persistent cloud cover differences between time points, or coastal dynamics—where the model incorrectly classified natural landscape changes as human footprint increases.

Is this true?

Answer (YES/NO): NO